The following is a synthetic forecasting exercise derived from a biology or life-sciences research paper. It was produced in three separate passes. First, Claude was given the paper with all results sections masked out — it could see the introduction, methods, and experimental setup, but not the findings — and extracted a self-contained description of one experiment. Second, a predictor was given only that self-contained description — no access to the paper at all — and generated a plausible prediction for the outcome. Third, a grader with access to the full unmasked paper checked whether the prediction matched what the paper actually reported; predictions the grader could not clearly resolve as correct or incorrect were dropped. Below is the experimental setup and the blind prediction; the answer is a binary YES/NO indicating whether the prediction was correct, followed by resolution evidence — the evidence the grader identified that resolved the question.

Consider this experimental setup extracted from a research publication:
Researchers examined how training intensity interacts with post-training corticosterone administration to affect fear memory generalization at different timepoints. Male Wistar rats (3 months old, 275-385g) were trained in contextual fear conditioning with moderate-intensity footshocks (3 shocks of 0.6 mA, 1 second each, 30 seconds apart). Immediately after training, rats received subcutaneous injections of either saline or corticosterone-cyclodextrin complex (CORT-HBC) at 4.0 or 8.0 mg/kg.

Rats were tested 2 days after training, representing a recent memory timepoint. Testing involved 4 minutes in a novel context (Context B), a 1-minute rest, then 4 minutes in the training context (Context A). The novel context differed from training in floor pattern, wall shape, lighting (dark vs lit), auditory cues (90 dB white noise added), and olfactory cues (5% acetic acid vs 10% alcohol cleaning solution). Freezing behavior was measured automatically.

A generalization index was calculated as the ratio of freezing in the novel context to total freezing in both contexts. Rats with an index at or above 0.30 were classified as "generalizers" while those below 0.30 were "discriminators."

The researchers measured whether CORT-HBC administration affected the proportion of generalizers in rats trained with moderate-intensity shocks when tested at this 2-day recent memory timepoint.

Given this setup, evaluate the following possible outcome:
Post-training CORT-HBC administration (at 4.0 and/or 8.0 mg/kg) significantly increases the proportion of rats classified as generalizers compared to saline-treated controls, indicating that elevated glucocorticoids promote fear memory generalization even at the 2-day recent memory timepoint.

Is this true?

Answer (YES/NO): NO